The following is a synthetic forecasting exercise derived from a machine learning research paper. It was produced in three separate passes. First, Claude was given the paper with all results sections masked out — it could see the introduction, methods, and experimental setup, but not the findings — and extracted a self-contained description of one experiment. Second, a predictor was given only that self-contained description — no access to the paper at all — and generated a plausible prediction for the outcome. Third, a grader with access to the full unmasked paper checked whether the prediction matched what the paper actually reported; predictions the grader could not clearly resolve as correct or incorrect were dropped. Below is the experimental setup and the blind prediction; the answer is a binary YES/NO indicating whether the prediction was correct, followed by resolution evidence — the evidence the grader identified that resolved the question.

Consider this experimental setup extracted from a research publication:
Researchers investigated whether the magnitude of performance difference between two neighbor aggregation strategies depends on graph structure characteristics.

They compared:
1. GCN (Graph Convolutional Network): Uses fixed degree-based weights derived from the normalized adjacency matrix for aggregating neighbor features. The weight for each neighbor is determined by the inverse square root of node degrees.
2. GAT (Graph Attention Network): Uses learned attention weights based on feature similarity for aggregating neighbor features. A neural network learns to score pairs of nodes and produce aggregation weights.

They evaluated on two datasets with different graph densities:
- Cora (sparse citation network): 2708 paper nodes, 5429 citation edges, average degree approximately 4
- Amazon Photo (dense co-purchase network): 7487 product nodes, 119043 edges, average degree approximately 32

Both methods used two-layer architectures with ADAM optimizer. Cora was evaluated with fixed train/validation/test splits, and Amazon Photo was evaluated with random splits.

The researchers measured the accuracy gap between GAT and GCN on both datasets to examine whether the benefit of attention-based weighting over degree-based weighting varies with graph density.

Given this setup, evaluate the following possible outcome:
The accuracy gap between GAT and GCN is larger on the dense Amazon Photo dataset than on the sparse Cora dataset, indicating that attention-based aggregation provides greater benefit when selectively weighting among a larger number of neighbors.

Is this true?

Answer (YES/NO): YES